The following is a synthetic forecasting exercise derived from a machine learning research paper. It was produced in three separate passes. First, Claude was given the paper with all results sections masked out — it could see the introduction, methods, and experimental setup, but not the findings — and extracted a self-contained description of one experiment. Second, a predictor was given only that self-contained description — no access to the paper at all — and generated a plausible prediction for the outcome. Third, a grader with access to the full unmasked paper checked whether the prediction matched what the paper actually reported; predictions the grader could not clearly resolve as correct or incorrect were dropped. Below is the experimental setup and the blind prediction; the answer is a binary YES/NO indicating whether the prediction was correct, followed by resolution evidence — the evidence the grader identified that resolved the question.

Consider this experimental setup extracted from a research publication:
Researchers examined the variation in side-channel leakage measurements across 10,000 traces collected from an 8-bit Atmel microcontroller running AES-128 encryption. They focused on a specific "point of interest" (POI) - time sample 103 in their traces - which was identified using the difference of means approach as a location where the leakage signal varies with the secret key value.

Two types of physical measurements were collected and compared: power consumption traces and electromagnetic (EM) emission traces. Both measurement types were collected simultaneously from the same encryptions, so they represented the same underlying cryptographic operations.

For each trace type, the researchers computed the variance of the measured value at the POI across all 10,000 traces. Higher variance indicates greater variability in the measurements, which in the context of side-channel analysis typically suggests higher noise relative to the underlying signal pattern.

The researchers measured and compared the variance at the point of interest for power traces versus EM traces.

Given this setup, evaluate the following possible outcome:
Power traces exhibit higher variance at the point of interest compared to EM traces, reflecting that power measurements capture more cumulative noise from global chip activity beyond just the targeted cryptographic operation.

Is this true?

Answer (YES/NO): NO